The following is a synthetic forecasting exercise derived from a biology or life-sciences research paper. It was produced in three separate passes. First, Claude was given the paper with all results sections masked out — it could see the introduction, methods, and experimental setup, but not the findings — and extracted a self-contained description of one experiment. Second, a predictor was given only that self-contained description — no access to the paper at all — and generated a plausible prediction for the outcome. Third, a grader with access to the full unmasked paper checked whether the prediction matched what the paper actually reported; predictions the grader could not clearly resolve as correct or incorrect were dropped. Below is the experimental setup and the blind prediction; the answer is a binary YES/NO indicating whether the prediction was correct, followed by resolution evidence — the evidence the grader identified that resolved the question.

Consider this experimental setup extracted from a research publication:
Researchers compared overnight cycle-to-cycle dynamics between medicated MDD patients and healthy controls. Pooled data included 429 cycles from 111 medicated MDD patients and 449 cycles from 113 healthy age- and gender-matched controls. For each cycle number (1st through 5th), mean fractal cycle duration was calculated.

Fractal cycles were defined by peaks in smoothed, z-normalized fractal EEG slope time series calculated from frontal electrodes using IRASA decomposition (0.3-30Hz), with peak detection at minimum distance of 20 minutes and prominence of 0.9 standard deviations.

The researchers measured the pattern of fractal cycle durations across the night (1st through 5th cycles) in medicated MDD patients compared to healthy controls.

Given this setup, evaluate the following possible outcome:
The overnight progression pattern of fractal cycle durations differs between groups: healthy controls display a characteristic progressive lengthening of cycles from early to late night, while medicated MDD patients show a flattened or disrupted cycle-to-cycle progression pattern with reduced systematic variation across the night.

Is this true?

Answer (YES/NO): NO